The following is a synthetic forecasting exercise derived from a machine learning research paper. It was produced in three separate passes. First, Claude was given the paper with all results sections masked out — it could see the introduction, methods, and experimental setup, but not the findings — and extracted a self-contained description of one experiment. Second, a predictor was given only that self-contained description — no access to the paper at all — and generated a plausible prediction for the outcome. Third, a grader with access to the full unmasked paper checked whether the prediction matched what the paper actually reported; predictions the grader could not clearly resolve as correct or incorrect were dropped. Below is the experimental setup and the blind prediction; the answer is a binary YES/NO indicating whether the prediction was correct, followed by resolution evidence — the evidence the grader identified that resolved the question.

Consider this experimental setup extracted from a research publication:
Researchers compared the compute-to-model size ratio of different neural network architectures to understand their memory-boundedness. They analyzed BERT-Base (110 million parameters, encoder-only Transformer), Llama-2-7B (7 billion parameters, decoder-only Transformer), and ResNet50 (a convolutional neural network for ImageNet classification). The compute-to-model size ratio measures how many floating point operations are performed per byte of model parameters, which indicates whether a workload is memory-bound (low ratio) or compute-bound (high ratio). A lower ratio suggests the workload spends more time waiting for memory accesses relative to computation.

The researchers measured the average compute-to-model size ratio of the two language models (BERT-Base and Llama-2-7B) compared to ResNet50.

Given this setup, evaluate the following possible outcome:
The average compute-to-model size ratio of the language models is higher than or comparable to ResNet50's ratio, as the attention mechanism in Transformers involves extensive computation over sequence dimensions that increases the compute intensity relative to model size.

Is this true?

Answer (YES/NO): NO